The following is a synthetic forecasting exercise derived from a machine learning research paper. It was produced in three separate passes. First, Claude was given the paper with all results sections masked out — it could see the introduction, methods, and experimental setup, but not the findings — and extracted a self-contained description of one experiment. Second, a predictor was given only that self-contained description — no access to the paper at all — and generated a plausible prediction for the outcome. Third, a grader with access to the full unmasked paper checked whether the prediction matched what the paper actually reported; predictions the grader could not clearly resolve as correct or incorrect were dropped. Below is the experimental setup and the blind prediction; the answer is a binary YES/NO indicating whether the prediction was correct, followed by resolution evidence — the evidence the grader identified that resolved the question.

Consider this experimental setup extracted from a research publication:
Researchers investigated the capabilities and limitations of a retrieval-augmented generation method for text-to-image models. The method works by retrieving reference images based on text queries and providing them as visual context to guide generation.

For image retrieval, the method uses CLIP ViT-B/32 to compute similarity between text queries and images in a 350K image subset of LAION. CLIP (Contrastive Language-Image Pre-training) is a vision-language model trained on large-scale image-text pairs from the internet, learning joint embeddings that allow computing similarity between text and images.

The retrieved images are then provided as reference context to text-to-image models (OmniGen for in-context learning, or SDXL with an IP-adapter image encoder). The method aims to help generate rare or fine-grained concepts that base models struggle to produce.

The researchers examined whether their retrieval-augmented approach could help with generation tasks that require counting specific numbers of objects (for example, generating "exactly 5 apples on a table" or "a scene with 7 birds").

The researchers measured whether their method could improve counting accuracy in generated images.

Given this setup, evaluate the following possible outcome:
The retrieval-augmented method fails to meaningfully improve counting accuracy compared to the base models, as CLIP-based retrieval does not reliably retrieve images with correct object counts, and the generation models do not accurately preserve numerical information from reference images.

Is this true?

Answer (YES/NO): YES